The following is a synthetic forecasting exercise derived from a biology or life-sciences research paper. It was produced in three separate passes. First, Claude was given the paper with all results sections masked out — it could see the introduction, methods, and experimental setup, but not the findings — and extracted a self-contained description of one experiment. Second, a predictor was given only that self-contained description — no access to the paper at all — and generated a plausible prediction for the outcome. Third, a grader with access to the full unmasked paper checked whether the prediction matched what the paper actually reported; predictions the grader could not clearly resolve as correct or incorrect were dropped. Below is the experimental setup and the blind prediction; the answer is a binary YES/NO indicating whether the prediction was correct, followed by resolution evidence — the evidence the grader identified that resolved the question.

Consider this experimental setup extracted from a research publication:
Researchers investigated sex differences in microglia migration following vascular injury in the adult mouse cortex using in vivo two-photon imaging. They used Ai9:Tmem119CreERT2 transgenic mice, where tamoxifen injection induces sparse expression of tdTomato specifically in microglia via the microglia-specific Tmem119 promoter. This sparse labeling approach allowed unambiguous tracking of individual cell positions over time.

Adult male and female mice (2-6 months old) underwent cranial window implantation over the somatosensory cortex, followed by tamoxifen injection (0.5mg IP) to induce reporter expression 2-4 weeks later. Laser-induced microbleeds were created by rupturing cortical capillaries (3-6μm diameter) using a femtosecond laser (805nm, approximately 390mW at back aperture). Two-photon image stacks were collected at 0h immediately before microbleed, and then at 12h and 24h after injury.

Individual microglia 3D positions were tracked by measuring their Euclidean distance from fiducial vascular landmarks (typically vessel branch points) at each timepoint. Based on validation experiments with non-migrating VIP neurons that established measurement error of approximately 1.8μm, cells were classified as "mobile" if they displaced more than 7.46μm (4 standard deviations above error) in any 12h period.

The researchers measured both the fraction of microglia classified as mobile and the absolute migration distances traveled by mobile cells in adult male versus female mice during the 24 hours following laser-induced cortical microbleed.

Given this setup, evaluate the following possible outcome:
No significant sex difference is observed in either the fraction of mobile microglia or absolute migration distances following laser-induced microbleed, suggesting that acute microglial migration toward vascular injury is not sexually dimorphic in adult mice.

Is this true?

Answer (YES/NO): NO